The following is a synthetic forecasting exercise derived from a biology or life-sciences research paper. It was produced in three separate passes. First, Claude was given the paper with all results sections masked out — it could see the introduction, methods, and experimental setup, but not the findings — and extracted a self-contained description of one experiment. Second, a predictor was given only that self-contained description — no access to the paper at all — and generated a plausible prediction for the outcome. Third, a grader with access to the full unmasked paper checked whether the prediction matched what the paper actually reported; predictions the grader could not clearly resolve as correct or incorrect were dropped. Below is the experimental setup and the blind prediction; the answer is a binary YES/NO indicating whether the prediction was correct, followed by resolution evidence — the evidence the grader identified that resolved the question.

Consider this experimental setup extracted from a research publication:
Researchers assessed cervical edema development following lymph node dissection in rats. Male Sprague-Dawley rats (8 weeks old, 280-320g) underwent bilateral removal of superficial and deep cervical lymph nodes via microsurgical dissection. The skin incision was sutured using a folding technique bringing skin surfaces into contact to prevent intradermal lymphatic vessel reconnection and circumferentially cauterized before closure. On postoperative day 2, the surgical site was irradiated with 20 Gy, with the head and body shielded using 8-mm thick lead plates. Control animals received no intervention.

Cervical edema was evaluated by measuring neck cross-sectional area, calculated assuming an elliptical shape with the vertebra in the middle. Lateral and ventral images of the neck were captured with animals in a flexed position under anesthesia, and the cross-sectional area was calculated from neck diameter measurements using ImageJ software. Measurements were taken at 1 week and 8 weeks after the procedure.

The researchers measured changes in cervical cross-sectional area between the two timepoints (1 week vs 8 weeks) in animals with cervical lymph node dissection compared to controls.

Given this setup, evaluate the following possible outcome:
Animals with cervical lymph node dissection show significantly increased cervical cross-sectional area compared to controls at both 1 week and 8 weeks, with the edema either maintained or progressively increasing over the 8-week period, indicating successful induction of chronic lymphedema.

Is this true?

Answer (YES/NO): YES